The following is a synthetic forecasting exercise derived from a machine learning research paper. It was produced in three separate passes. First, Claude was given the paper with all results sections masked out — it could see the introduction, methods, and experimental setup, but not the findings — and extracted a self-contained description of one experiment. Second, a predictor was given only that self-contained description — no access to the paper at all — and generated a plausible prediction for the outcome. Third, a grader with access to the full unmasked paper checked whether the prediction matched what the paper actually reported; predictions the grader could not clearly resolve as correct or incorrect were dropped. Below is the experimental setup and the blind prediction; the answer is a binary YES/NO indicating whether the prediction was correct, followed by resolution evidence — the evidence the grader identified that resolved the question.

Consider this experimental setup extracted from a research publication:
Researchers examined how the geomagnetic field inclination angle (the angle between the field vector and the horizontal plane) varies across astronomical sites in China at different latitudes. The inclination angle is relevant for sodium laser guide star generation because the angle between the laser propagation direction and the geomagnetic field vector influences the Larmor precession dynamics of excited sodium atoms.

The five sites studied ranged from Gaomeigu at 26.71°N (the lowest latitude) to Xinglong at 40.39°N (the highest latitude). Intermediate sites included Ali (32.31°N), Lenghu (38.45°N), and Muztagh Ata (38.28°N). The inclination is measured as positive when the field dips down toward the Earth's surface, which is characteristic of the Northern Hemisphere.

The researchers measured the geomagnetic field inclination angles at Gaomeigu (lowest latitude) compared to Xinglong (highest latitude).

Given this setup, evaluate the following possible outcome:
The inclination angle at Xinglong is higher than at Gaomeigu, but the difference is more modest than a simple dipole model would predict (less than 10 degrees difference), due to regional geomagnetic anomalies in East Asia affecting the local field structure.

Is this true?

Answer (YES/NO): NO